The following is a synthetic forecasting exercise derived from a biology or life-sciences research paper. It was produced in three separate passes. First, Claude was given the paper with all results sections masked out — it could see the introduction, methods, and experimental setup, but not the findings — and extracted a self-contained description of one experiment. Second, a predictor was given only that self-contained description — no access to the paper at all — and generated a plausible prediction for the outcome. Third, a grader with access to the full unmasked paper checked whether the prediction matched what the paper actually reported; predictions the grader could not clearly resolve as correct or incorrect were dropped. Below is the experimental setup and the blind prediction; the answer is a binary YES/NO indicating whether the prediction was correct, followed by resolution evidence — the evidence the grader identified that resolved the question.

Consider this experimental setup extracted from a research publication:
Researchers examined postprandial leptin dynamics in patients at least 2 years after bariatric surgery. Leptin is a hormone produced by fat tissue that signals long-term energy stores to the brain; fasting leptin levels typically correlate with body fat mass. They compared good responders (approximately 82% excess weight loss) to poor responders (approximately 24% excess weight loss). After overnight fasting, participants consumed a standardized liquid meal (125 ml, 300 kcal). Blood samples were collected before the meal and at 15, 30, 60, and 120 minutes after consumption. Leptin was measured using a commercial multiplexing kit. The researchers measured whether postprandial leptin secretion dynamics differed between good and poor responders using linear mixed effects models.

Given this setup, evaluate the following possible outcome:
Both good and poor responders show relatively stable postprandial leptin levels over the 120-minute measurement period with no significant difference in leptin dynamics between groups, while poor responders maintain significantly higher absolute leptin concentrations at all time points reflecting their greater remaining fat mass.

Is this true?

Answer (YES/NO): NO